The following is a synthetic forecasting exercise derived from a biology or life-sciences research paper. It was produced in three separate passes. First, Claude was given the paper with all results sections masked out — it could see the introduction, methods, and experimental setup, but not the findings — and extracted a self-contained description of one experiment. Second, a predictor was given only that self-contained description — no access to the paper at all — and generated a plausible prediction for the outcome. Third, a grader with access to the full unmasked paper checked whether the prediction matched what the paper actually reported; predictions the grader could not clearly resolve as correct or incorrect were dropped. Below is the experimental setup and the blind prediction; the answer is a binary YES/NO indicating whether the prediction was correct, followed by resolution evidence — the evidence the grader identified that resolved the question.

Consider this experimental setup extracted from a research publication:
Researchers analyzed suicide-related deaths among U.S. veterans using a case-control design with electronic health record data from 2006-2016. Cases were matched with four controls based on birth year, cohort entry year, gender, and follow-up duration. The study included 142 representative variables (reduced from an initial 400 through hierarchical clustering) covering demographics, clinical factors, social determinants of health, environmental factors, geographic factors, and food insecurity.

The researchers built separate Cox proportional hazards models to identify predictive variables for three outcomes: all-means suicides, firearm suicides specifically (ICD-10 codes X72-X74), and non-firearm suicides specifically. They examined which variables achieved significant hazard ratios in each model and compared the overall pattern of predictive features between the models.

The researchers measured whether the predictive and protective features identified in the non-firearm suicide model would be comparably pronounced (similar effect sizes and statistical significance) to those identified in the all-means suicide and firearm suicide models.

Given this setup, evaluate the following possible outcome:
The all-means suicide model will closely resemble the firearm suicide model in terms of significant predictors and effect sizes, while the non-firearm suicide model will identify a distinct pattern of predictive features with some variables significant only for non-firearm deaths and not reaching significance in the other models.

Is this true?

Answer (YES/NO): NO